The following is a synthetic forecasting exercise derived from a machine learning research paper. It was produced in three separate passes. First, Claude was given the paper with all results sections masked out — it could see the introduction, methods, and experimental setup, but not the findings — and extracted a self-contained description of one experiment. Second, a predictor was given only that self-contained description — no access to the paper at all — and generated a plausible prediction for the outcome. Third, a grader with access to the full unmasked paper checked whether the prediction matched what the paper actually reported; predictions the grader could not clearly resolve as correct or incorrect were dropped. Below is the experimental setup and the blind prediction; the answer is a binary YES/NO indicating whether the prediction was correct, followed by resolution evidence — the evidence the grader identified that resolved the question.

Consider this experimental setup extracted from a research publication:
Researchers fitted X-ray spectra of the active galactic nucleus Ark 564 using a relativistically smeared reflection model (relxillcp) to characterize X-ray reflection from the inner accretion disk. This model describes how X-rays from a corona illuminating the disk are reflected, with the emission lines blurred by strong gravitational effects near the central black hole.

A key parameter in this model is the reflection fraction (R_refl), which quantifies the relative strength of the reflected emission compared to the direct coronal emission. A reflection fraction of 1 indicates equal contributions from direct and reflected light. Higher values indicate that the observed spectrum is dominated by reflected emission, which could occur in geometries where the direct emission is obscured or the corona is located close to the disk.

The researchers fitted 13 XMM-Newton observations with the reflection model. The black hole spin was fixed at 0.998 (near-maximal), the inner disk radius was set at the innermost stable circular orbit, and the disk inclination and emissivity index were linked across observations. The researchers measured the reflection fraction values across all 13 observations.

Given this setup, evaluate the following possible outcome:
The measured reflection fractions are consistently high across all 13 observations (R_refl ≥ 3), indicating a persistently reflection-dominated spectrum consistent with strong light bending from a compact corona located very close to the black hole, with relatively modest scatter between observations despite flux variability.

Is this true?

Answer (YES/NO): NO